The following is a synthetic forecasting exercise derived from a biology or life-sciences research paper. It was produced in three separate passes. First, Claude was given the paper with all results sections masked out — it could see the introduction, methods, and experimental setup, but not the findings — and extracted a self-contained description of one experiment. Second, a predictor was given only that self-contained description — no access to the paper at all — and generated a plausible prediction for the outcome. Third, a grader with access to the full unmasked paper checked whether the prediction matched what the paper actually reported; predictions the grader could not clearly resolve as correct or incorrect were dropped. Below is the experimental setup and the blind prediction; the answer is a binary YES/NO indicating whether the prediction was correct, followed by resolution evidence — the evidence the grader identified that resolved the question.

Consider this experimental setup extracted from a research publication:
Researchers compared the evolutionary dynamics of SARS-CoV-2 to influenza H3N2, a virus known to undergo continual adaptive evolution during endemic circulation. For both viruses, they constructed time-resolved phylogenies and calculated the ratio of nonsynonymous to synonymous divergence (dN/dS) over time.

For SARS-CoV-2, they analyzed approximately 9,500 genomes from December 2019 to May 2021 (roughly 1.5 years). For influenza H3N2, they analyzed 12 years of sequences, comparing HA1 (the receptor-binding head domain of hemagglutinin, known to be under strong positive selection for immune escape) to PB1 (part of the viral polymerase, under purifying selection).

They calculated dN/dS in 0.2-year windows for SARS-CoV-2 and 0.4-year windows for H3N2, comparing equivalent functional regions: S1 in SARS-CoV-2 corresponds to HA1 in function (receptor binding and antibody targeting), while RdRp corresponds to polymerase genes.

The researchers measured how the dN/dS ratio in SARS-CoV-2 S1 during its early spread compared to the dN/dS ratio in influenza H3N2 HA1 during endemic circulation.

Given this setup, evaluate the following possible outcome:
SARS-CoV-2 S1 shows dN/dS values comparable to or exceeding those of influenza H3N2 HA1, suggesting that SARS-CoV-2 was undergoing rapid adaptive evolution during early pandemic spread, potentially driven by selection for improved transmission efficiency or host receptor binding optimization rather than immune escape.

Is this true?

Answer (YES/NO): YES